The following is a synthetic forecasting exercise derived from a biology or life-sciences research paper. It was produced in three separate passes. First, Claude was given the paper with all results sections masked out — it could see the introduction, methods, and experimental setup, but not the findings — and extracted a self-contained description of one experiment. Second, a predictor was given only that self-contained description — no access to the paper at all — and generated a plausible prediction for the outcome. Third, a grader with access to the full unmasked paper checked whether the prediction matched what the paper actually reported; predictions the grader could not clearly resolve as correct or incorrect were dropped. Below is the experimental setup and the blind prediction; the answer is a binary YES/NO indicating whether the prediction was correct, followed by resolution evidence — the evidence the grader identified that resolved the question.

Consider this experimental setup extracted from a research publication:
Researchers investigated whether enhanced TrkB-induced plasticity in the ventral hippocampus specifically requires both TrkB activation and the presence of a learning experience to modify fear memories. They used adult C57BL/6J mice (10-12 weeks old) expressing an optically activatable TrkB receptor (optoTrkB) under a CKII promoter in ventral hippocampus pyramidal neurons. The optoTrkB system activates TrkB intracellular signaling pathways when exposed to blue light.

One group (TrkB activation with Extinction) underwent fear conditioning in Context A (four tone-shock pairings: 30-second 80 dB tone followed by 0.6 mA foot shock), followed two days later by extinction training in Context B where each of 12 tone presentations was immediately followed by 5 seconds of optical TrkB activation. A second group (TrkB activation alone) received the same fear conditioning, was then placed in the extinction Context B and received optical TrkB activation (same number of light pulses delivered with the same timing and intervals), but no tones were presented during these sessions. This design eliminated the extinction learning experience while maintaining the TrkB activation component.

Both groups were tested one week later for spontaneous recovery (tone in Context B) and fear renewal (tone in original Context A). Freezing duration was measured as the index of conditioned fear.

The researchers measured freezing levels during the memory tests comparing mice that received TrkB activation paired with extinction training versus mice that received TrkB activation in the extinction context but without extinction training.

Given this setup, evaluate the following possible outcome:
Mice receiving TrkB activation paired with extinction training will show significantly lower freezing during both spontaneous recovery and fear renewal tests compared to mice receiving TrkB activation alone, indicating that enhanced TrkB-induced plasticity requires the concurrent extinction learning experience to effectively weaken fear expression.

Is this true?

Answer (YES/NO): NO